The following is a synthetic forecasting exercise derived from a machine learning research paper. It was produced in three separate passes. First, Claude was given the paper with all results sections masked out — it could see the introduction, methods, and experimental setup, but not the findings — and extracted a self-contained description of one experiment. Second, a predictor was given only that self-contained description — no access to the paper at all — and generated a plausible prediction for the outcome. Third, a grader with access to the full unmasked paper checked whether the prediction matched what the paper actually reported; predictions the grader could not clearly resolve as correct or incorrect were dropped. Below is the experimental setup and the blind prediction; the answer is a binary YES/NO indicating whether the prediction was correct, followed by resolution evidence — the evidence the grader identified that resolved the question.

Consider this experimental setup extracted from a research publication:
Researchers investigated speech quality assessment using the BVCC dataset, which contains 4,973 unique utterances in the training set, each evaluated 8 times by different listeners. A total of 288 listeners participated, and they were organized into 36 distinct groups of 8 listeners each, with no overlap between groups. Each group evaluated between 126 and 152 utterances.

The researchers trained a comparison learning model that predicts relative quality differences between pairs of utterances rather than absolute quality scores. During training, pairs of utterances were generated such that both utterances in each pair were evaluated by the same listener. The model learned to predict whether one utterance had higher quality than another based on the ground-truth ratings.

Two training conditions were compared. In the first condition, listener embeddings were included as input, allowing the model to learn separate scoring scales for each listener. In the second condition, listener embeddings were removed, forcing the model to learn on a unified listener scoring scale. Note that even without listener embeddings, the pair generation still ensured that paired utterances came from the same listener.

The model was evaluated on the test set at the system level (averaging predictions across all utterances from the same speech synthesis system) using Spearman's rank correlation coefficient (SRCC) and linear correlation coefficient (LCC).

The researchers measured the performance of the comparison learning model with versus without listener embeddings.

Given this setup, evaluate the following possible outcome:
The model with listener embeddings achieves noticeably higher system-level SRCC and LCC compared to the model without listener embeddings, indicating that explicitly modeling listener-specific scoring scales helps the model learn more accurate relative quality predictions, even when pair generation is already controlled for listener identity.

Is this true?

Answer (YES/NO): NO